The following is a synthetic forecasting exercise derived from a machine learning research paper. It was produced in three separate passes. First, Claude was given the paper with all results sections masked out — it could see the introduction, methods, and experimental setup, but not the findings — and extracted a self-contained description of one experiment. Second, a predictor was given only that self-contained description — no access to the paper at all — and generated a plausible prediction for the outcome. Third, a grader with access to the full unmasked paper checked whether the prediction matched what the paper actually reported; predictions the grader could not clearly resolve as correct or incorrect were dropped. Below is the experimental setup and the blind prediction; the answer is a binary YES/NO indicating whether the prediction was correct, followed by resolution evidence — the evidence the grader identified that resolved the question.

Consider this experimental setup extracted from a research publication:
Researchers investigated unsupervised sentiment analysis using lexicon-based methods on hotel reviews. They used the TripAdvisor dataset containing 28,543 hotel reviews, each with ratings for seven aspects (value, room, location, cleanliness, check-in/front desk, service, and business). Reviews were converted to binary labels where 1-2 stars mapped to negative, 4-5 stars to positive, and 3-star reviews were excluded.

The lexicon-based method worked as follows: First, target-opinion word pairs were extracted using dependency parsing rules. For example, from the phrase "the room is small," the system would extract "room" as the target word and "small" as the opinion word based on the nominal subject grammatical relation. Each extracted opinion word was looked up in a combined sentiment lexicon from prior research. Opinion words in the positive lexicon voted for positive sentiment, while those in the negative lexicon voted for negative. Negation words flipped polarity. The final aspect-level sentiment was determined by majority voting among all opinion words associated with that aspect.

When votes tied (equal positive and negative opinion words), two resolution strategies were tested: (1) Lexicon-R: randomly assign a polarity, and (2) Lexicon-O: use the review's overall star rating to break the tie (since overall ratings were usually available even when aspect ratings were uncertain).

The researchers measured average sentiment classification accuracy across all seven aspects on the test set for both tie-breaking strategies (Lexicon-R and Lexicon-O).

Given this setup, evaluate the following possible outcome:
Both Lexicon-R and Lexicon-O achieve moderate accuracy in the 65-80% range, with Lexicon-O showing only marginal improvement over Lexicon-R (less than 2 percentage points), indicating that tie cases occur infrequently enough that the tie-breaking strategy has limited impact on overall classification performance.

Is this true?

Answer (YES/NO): NO